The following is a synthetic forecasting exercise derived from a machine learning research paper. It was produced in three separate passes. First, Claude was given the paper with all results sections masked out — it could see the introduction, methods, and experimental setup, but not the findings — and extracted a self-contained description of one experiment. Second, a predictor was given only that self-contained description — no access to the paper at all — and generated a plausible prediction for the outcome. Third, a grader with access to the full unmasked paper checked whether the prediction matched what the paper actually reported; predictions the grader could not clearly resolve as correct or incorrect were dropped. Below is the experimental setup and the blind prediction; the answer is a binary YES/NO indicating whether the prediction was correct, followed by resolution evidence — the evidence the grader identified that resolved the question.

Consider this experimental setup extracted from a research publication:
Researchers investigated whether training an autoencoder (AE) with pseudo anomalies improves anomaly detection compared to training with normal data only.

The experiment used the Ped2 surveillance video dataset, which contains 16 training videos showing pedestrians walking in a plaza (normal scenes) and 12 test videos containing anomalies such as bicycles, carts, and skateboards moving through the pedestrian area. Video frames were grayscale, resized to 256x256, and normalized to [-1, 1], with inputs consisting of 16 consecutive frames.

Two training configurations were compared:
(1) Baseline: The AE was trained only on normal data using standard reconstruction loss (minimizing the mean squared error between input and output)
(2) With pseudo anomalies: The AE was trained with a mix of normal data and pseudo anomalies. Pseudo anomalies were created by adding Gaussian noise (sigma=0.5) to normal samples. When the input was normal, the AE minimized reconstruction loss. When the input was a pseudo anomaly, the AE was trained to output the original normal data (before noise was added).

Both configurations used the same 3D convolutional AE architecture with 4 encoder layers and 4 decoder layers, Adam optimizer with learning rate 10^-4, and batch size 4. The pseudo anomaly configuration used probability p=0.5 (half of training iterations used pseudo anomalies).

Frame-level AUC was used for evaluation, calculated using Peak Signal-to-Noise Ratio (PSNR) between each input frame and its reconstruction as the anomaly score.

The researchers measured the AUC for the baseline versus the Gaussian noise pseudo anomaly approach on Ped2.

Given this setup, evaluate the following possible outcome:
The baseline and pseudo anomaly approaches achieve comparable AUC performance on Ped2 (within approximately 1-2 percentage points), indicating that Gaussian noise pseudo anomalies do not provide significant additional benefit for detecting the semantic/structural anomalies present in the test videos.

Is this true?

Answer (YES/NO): NO